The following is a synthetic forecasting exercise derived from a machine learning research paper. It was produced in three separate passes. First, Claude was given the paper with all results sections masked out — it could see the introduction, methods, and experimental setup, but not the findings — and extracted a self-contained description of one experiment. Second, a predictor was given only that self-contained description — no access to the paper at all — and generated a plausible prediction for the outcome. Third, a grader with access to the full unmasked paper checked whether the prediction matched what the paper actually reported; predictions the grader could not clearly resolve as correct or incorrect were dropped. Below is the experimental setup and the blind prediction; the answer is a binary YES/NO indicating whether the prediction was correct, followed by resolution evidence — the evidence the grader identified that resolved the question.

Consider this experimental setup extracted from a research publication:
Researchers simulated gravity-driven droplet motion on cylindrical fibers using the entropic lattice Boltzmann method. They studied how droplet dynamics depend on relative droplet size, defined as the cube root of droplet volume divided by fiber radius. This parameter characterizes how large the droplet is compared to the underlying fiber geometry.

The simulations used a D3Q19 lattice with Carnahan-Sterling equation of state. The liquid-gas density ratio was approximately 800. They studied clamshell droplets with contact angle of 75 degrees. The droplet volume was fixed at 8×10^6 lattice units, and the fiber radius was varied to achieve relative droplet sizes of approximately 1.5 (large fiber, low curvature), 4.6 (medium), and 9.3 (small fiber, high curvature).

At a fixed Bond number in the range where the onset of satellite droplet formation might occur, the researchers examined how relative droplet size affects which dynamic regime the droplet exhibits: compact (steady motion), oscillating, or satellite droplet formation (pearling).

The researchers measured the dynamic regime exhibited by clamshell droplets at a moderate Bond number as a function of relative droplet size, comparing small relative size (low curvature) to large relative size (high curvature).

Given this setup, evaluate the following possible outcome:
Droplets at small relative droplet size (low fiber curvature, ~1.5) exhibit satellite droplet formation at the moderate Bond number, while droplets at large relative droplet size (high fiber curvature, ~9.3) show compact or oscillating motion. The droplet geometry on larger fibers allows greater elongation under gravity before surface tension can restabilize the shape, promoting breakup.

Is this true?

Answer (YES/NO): NO